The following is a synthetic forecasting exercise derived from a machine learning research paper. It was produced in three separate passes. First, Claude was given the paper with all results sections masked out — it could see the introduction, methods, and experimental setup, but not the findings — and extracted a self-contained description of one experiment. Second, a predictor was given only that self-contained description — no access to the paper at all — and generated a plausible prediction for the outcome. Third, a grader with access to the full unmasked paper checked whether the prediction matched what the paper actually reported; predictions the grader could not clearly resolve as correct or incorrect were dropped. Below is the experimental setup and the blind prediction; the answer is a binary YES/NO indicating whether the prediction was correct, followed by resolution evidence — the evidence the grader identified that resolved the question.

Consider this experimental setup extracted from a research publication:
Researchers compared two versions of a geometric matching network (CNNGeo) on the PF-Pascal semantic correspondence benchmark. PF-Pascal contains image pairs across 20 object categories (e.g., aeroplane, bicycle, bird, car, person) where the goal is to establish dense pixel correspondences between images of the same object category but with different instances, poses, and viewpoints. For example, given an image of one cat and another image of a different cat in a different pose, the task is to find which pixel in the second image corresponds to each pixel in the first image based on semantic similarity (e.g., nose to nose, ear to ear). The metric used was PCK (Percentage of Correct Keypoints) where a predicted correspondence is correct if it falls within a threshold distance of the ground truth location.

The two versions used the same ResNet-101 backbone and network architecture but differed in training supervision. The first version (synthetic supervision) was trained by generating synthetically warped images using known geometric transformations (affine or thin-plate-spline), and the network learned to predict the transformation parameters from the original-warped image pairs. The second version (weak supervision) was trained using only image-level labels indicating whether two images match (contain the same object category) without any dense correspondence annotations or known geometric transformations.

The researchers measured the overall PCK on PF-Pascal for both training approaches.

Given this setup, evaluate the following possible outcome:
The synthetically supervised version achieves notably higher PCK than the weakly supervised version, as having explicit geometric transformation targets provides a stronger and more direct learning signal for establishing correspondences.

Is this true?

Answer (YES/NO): NO